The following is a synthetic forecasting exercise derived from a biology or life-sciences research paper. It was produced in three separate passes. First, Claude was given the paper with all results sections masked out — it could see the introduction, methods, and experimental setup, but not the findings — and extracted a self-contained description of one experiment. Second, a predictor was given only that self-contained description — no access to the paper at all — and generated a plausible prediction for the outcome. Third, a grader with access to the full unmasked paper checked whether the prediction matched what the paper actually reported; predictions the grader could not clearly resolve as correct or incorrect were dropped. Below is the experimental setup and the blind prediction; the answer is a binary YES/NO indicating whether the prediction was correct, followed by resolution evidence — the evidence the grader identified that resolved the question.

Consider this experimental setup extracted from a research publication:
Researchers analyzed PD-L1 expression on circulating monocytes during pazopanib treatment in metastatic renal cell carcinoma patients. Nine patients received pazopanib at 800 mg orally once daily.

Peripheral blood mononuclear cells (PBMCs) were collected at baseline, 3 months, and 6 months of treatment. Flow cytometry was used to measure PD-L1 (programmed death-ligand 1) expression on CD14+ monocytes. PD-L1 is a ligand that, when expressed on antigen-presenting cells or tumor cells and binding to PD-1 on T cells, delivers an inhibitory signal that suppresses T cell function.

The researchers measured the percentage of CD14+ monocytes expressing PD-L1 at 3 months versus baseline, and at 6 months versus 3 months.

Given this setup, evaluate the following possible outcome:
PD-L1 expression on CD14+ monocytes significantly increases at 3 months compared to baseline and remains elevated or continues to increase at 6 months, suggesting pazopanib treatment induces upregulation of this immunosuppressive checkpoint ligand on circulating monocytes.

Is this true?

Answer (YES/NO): NO